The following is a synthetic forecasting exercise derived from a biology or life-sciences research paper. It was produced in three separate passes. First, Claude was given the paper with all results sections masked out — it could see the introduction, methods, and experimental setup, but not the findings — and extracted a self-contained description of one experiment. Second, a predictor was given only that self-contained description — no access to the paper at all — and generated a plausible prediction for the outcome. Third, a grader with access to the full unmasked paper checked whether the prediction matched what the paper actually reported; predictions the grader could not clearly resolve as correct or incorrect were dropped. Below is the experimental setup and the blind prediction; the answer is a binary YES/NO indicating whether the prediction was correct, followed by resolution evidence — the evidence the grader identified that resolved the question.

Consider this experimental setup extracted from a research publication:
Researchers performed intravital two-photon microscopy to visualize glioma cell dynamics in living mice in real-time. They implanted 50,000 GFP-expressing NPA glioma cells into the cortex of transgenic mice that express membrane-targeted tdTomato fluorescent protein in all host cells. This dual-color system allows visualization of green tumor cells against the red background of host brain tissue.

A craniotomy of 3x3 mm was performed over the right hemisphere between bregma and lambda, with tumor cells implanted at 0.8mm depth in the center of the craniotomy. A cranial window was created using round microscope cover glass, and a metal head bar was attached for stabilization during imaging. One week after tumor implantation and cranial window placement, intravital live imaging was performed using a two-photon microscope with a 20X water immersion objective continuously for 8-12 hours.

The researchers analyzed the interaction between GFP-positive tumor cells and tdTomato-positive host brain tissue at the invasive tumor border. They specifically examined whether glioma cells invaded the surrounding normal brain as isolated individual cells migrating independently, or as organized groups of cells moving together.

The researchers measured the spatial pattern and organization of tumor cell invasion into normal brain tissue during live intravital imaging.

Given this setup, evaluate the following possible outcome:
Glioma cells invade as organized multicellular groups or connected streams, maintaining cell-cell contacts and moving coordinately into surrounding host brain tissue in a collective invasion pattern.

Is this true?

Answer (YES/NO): YES